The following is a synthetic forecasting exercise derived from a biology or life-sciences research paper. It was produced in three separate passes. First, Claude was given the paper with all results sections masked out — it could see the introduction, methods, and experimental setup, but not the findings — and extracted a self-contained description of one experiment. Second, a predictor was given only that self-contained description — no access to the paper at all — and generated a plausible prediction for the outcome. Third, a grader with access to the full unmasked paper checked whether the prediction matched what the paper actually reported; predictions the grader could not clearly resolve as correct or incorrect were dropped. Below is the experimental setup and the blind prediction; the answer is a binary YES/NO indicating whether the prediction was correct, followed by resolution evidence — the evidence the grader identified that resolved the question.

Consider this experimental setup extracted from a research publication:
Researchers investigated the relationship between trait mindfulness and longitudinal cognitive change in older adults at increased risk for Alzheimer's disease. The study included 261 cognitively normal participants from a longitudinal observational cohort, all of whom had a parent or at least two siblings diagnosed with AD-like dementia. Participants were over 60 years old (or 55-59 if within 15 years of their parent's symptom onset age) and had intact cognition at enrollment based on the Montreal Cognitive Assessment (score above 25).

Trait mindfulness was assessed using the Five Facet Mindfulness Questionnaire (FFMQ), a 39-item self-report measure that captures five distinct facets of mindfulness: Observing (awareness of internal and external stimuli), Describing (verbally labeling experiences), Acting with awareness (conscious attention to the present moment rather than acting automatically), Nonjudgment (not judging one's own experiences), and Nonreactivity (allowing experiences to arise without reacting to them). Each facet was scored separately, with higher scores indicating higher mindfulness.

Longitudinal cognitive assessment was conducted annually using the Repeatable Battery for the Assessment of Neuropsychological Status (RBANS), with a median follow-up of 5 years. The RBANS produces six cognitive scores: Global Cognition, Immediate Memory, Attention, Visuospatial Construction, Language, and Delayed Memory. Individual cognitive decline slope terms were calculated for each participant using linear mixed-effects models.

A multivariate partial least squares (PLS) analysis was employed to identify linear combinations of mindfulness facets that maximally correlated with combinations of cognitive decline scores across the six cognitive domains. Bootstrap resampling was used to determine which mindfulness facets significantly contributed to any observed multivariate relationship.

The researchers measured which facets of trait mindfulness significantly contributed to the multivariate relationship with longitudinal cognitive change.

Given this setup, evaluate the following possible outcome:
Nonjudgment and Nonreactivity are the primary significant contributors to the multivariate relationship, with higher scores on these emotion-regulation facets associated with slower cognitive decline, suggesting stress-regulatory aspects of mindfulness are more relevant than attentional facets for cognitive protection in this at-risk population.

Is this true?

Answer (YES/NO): NO